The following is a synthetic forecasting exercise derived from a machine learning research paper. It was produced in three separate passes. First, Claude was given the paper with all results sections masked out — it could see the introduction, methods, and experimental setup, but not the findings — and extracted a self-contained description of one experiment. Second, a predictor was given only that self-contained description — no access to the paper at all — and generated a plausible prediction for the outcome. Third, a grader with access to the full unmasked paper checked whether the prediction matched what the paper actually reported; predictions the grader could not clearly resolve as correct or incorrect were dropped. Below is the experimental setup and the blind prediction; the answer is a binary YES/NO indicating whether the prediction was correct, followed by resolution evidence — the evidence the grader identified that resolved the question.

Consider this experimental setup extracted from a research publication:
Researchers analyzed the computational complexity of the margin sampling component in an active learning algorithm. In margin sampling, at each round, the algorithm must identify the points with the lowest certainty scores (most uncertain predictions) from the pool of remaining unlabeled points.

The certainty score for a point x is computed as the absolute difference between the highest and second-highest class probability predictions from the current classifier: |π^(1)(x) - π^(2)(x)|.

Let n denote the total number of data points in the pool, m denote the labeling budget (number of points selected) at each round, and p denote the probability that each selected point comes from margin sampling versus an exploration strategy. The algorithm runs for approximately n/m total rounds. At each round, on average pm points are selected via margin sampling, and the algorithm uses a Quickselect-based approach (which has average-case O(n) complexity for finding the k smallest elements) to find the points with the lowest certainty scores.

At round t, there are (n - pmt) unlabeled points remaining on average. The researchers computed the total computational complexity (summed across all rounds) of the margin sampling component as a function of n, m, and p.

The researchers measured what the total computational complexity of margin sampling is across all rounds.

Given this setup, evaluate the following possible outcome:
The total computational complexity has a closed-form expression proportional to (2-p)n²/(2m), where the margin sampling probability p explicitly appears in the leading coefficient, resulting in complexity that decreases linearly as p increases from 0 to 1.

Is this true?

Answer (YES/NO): YES